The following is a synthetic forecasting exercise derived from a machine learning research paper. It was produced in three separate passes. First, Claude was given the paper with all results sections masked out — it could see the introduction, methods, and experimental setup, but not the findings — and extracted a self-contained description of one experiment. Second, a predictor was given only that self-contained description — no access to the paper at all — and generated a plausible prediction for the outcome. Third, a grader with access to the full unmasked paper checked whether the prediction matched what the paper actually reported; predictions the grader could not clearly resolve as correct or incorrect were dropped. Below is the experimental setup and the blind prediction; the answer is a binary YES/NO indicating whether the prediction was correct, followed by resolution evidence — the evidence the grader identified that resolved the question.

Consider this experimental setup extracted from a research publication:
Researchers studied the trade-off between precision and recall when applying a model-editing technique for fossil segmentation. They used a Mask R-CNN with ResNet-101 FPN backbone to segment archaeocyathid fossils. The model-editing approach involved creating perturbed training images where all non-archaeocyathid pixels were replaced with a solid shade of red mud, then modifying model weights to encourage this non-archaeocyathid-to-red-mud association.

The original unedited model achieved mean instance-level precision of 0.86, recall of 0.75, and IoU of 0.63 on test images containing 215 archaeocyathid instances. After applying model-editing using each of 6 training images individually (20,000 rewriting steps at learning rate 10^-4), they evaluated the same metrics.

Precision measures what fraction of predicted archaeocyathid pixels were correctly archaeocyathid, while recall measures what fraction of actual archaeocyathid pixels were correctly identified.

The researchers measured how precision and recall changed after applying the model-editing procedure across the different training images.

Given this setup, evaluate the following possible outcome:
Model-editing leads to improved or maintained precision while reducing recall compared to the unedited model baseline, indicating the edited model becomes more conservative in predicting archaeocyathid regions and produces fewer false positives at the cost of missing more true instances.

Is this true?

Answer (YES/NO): YES